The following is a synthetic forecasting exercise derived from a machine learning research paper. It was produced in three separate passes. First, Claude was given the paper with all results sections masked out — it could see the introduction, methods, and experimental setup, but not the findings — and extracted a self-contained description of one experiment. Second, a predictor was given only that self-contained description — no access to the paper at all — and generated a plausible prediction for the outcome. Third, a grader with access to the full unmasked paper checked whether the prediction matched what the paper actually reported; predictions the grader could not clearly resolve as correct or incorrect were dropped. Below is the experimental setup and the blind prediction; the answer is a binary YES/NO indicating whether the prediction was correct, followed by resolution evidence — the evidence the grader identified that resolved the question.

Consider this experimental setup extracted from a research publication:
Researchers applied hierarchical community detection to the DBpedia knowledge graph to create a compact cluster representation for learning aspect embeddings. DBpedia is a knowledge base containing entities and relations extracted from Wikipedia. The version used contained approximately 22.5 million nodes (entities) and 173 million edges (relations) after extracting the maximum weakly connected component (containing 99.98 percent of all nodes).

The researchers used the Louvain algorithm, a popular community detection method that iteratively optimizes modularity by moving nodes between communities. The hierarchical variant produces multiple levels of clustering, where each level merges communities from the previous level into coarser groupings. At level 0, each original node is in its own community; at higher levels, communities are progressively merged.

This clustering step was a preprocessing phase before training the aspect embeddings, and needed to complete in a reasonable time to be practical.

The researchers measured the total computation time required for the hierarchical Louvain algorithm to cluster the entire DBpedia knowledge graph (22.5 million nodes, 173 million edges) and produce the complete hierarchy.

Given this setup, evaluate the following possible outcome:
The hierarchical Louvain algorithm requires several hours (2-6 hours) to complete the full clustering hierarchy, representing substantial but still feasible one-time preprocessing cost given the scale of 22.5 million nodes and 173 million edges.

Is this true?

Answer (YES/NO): NO